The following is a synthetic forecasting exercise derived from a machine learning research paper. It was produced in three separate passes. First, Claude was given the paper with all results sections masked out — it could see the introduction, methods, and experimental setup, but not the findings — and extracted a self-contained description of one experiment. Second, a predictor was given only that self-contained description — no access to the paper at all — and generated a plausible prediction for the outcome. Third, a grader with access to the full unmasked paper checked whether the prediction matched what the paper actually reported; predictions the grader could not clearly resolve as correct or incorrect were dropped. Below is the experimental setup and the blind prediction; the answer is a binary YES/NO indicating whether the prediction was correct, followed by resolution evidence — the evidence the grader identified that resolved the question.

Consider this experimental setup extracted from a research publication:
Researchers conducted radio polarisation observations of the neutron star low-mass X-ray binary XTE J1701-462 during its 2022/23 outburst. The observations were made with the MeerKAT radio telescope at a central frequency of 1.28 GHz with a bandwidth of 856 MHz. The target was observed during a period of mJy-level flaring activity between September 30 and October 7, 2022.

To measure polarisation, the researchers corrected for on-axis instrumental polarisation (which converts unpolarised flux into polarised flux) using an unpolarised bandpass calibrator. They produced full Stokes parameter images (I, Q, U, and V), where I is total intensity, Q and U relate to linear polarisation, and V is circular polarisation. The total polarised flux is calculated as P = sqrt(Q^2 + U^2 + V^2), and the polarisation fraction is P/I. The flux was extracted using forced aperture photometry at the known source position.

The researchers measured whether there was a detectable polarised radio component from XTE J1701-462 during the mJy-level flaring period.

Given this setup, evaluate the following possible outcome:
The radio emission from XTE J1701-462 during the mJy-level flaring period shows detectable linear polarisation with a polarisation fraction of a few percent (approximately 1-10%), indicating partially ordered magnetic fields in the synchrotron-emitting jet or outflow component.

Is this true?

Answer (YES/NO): NO